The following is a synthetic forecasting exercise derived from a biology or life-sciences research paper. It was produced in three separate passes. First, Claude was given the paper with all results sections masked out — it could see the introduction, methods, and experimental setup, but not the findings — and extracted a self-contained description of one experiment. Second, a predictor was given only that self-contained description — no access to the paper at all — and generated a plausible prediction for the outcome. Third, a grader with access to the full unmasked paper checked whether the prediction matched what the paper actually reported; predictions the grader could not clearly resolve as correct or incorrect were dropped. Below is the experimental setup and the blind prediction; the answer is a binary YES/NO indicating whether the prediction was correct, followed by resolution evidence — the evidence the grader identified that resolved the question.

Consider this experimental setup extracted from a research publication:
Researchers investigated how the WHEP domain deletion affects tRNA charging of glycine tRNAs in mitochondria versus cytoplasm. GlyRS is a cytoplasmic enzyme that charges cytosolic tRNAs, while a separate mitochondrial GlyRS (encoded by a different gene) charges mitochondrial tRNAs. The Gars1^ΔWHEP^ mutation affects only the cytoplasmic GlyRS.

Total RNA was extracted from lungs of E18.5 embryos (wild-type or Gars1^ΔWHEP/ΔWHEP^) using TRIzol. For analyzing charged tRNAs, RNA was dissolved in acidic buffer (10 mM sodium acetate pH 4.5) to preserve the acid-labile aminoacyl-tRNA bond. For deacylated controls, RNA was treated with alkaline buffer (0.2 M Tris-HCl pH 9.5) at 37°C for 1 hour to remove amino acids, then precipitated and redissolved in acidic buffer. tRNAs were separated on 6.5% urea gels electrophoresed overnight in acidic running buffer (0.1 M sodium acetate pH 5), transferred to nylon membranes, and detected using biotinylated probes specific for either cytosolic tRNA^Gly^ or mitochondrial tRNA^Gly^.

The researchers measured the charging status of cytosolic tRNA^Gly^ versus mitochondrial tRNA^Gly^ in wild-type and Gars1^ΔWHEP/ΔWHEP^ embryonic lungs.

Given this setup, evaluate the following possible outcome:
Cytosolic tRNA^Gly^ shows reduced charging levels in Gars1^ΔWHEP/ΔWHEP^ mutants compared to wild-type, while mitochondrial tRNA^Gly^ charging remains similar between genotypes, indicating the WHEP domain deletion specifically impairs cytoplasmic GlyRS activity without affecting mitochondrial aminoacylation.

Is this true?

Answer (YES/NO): NO